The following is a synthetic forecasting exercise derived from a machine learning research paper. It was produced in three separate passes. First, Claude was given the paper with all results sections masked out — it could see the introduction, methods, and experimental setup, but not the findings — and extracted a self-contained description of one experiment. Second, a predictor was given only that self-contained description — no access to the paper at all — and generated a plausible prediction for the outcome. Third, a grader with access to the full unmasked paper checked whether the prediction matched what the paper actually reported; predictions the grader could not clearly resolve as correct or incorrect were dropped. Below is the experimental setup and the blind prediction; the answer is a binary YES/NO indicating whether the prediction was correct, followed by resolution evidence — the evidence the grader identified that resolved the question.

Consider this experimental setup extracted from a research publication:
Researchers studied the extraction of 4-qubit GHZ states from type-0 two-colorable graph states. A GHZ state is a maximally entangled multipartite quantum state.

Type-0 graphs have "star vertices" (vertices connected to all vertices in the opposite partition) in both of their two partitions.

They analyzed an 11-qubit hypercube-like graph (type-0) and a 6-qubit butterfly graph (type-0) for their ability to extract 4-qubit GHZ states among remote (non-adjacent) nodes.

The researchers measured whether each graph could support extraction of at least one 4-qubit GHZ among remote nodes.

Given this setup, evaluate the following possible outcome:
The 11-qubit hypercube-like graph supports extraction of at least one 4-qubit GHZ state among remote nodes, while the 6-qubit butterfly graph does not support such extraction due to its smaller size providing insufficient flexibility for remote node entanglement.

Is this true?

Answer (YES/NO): YES